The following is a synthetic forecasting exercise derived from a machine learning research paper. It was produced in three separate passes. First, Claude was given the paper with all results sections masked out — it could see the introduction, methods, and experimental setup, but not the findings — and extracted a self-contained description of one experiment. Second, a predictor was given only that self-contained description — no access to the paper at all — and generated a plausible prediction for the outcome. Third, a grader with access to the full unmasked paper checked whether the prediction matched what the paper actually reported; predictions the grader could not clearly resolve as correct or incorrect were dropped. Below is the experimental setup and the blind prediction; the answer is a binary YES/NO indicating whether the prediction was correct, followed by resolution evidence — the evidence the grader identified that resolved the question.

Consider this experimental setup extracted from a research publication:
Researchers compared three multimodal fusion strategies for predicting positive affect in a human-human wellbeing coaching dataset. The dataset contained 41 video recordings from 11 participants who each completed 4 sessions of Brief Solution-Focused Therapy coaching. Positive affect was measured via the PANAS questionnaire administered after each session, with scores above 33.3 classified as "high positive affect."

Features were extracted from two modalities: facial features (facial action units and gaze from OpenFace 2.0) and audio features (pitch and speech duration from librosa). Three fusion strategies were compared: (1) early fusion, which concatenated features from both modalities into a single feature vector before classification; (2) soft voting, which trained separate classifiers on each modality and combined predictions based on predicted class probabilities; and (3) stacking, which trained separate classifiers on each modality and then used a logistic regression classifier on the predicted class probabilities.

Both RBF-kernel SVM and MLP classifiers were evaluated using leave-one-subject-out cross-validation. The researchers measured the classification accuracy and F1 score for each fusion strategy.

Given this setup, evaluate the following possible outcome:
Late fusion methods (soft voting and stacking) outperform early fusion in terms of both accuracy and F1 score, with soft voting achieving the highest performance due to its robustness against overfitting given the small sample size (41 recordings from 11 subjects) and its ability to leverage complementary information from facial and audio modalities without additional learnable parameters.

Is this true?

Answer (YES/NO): NO